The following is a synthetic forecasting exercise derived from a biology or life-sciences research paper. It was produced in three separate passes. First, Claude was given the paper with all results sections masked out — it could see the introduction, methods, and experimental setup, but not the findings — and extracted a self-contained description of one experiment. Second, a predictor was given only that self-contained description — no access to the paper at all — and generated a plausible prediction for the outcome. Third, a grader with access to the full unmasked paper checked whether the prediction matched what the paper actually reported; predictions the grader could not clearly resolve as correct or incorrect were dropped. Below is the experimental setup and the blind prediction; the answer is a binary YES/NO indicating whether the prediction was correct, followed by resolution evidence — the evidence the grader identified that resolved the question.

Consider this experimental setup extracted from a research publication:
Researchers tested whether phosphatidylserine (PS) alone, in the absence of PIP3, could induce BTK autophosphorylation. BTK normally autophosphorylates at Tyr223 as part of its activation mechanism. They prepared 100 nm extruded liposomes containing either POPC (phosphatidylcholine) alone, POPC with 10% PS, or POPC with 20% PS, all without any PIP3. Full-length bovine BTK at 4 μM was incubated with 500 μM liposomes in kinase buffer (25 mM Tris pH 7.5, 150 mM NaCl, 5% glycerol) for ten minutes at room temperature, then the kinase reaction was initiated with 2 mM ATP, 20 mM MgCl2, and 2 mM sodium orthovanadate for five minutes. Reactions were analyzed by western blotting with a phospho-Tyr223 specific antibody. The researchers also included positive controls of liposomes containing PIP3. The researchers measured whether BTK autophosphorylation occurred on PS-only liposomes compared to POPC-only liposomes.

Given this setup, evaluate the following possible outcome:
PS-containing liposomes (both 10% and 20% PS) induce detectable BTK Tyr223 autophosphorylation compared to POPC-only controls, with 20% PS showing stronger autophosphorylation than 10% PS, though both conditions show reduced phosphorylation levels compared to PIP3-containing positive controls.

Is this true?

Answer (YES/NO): NO